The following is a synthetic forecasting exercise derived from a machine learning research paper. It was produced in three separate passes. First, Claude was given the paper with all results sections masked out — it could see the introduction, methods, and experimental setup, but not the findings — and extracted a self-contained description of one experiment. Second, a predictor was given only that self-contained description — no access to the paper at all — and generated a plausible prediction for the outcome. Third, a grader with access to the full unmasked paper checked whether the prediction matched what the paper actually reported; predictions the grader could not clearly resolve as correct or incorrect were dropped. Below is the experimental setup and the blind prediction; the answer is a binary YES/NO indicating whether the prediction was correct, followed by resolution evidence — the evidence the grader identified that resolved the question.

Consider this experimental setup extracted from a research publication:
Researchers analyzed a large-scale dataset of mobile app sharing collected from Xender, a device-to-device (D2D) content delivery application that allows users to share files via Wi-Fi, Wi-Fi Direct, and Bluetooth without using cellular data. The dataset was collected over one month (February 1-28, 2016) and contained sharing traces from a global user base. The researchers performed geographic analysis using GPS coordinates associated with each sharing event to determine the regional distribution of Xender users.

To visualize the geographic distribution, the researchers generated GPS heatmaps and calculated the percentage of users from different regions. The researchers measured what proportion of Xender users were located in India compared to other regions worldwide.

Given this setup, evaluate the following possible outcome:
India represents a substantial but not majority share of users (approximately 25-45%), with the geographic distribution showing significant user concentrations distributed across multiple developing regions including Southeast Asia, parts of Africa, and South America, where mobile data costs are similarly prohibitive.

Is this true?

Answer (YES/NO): NO